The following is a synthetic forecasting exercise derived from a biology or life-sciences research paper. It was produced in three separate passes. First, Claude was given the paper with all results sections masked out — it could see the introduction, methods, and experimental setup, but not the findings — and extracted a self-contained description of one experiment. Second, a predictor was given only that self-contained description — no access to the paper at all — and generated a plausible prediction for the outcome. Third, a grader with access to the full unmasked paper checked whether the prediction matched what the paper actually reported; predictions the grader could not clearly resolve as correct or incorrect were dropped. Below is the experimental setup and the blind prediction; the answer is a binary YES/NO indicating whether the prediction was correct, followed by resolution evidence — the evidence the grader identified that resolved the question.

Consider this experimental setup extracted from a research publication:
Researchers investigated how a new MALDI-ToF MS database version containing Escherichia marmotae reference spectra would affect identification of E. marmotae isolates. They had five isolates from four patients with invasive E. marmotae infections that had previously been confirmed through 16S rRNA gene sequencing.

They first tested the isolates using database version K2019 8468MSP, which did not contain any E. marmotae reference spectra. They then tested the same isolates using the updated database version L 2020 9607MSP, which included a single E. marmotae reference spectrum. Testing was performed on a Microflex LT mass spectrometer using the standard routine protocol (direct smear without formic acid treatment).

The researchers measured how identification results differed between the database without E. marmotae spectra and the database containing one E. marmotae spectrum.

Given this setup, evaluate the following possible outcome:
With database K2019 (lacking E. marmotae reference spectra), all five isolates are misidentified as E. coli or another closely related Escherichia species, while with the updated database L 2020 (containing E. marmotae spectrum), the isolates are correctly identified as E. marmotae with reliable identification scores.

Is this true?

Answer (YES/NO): NO